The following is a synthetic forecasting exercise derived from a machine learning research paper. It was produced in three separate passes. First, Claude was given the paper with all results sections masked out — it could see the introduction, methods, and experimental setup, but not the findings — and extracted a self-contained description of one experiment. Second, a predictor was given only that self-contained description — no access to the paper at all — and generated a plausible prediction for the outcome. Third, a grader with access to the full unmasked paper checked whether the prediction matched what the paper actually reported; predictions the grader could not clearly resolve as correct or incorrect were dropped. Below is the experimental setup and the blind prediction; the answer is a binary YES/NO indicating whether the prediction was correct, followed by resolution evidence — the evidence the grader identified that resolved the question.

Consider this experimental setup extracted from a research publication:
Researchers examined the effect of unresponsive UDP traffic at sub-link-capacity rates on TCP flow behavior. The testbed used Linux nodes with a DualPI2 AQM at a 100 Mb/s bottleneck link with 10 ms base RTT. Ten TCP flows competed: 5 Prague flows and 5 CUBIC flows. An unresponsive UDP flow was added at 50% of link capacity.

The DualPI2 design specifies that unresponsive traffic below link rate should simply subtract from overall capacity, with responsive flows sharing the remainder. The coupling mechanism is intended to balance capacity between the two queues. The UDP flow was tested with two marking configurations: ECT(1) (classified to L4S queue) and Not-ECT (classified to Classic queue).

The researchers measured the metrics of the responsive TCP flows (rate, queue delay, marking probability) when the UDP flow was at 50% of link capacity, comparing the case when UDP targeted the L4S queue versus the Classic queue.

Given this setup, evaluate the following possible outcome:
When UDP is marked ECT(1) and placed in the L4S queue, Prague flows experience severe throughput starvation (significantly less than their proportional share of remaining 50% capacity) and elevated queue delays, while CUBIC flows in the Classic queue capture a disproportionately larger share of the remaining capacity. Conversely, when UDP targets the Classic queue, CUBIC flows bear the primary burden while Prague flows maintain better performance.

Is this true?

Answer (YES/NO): NO